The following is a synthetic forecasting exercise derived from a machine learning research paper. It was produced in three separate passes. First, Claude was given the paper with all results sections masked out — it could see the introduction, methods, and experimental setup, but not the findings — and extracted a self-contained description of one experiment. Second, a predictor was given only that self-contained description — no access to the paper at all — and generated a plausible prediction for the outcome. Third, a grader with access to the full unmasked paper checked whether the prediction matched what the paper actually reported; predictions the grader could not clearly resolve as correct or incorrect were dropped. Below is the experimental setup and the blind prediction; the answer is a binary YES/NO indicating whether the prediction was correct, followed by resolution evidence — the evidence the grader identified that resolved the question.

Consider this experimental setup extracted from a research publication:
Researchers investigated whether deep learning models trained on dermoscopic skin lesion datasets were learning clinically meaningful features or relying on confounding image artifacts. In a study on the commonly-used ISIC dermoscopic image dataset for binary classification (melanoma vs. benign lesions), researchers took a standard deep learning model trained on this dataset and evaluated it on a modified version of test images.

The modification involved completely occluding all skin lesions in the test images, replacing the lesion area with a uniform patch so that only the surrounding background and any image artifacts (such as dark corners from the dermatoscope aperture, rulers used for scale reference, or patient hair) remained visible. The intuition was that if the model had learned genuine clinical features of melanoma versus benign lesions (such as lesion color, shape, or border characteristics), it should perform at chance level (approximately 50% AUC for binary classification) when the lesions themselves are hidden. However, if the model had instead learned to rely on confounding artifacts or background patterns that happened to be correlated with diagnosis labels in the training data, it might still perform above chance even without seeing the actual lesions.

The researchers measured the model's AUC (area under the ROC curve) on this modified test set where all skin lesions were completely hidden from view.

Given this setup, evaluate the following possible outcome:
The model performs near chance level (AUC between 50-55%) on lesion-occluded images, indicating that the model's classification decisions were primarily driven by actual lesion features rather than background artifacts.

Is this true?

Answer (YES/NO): NO